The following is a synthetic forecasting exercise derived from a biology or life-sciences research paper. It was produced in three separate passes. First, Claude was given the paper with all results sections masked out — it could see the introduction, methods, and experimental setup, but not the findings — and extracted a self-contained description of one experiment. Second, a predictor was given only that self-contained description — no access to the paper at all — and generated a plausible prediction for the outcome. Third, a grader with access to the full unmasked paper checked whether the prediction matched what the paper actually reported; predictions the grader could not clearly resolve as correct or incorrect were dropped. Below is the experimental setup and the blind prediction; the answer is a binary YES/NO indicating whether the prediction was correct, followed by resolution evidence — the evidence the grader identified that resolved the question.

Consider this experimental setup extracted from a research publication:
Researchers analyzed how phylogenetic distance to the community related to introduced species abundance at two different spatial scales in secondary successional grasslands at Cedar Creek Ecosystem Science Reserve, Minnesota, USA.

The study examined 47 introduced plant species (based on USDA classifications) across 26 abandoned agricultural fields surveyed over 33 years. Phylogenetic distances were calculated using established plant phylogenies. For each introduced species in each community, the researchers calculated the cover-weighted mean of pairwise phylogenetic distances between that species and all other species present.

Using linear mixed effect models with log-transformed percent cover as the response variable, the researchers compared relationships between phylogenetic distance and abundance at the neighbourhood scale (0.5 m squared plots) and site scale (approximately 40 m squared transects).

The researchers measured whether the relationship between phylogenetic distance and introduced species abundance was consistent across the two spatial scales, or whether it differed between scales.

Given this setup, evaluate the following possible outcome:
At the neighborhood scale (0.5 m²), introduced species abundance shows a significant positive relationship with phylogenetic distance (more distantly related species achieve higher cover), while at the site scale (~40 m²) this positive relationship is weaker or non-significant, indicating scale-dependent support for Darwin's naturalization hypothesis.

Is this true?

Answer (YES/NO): NO